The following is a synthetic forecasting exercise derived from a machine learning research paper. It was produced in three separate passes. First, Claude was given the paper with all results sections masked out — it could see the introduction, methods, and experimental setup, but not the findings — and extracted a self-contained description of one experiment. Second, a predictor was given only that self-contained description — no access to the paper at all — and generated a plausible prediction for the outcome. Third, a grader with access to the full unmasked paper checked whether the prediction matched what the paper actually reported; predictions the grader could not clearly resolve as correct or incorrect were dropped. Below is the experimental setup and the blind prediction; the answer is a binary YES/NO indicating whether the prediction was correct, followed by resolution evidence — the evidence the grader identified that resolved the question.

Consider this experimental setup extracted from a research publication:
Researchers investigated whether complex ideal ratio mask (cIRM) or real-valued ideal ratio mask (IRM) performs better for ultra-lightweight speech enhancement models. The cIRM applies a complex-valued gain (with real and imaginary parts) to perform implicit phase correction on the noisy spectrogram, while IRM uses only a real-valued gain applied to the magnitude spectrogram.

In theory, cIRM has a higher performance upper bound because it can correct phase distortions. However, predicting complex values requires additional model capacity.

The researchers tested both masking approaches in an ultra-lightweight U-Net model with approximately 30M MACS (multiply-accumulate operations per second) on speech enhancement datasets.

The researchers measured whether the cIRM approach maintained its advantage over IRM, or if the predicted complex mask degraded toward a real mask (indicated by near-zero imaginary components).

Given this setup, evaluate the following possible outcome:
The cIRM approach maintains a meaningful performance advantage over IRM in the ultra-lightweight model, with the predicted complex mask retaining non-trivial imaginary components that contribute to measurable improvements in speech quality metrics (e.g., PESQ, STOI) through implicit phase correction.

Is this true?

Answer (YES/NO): NO